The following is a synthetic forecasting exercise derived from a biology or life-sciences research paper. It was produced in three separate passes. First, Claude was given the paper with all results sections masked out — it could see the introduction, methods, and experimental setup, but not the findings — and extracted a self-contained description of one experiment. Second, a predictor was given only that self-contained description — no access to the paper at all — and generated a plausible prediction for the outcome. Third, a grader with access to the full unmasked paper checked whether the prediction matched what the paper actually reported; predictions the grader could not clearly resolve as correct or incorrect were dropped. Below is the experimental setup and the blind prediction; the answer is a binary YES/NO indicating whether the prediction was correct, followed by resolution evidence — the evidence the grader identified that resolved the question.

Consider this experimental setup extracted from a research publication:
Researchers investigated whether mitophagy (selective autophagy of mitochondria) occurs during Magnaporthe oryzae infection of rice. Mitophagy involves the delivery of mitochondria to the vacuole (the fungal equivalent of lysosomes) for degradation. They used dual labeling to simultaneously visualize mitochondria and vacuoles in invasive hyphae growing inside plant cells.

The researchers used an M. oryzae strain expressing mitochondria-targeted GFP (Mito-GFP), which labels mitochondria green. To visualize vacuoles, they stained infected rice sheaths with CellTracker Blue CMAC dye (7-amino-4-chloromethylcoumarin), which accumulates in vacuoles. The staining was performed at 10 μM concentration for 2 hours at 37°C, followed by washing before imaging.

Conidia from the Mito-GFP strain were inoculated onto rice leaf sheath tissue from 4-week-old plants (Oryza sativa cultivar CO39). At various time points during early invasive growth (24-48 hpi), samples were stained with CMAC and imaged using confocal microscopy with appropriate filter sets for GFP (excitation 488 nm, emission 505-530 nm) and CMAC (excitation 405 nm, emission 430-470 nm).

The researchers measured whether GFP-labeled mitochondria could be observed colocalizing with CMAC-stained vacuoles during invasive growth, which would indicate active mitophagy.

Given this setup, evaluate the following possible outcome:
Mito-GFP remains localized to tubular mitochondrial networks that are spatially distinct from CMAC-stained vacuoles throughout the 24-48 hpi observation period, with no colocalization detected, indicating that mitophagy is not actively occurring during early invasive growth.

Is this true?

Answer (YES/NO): NO